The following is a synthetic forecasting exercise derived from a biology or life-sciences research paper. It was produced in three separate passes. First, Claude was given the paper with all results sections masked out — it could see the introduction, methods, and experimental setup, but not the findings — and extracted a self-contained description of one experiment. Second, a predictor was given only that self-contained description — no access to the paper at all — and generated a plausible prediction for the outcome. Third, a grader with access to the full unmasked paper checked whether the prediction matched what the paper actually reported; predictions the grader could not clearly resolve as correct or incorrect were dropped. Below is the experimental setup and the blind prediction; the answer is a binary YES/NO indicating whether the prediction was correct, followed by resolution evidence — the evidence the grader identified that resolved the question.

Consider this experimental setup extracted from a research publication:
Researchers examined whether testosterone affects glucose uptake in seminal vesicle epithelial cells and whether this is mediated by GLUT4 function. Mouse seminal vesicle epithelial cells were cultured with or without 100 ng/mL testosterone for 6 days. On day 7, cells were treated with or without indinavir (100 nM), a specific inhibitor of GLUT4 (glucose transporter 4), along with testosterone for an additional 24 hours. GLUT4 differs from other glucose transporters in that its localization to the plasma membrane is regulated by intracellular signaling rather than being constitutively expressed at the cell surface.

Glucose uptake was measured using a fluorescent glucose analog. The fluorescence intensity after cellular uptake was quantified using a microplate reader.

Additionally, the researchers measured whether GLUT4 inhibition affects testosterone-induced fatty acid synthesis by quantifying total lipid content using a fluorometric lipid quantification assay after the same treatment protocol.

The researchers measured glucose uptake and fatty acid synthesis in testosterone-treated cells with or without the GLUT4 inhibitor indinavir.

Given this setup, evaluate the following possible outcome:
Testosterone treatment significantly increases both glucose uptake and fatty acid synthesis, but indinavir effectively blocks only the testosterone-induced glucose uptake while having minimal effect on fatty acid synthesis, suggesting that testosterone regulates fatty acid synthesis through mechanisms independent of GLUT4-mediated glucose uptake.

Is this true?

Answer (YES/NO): NO